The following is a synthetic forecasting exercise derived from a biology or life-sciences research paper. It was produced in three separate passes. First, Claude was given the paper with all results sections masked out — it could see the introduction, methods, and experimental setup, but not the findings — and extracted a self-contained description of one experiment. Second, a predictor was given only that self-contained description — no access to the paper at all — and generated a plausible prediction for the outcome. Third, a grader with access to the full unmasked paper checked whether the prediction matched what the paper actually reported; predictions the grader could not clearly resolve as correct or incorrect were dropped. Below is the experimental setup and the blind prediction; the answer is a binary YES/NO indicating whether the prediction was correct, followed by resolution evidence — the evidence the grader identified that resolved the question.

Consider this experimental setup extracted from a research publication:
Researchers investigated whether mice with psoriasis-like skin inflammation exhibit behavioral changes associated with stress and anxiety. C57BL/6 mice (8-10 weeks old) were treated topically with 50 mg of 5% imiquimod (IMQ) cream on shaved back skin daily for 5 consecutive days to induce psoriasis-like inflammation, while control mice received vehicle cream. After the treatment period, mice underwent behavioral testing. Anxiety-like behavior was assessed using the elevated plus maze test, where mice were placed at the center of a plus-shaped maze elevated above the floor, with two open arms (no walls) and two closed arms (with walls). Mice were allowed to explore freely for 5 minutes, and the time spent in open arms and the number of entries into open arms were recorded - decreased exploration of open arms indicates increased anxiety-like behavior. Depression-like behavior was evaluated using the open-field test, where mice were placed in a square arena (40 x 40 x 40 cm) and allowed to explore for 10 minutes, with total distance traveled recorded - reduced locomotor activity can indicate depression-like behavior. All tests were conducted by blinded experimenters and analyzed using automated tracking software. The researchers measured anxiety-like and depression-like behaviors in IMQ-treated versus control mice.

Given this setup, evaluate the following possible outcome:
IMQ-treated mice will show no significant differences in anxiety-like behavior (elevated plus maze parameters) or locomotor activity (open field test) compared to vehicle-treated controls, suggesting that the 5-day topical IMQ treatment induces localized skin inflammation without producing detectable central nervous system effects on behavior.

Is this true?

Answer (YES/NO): NO